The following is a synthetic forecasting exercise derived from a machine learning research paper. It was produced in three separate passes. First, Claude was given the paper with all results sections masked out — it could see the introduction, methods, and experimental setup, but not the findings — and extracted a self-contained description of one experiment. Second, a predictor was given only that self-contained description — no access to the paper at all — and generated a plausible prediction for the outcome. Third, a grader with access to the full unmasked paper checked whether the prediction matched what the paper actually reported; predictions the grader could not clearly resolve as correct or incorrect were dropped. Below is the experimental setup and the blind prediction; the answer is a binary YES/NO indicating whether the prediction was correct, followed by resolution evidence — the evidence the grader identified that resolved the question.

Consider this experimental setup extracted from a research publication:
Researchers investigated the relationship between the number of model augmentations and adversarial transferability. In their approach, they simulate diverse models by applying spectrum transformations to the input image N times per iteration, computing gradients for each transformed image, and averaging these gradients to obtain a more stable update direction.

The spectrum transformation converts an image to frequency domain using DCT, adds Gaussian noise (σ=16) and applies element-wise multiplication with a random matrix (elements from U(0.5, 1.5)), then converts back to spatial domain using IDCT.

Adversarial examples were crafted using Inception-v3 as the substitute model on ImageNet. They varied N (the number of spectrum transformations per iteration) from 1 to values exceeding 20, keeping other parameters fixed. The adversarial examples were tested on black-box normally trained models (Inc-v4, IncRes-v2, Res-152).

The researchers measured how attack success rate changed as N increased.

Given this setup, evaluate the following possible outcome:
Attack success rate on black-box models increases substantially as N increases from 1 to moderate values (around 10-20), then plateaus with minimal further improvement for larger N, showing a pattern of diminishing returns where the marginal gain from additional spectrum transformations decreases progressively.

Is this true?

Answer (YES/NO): YES